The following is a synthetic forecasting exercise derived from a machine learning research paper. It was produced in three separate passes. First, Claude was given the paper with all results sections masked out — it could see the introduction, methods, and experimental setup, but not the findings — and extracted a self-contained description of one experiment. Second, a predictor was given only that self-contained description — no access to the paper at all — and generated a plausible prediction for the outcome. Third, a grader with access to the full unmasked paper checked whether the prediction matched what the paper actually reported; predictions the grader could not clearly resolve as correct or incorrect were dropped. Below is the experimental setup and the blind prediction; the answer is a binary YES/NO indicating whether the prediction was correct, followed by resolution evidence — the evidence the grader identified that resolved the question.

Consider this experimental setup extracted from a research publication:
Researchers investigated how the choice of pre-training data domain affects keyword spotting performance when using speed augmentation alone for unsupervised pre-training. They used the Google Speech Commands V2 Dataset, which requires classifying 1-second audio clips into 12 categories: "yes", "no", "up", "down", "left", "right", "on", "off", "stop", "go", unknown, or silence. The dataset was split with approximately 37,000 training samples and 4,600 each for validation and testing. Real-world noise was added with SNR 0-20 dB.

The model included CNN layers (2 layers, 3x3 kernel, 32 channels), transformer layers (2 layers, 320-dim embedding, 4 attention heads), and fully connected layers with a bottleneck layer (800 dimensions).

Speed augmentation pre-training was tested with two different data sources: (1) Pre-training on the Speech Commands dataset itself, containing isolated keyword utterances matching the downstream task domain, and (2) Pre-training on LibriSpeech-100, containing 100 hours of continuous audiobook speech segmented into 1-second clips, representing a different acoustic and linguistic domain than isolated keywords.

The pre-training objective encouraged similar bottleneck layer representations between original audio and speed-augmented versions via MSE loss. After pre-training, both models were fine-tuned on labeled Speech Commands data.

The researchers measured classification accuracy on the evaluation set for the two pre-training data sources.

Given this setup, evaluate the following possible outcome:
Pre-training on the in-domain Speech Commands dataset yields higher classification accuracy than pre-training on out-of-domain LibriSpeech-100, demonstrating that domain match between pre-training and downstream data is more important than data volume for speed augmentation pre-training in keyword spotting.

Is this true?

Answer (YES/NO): NO